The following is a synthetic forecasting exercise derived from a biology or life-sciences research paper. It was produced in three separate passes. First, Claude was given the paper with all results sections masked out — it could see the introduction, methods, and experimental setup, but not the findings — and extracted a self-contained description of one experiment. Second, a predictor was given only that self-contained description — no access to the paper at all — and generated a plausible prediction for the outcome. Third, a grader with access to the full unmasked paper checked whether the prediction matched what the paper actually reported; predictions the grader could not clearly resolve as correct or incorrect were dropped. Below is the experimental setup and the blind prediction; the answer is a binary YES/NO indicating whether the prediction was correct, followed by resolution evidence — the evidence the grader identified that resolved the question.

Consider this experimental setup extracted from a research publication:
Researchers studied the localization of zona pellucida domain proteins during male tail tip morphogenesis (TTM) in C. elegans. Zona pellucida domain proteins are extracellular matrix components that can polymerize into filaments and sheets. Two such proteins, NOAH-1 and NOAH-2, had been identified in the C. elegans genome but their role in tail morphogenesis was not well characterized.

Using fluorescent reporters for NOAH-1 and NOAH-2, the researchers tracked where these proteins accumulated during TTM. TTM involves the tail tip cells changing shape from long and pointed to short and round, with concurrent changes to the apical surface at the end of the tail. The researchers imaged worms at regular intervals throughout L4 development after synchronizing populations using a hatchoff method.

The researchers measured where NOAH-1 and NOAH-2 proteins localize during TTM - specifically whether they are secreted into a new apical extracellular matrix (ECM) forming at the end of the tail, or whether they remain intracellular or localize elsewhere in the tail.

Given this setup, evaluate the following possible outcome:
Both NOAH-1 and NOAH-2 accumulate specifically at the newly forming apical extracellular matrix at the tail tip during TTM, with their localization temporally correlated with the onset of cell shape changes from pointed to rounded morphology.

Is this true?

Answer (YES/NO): NO